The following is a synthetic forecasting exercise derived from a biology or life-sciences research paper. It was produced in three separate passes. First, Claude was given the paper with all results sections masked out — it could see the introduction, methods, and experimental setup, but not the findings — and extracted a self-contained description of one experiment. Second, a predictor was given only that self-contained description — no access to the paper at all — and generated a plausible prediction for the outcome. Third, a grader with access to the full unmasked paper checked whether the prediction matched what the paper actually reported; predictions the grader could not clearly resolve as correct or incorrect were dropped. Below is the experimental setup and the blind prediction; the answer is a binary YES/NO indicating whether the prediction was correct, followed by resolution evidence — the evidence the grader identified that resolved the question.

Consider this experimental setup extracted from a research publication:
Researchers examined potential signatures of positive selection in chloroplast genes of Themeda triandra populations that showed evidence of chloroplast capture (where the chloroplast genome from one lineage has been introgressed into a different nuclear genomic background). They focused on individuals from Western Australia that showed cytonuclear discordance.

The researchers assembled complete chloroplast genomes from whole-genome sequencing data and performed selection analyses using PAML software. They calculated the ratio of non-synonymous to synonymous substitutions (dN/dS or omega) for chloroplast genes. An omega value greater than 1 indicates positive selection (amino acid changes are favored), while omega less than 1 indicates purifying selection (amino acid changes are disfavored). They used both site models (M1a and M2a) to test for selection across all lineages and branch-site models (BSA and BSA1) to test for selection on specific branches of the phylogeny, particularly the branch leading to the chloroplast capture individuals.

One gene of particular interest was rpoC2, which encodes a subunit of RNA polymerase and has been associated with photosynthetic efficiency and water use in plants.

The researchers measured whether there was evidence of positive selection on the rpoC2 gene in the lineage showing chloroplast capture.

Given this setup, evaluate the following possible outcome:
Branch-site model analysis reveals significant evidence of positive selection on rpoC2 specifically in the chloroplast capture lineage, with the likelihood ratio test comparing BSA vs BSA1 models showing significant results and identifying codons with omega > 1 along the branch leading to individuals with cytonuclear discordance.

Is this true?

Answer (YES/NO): NO